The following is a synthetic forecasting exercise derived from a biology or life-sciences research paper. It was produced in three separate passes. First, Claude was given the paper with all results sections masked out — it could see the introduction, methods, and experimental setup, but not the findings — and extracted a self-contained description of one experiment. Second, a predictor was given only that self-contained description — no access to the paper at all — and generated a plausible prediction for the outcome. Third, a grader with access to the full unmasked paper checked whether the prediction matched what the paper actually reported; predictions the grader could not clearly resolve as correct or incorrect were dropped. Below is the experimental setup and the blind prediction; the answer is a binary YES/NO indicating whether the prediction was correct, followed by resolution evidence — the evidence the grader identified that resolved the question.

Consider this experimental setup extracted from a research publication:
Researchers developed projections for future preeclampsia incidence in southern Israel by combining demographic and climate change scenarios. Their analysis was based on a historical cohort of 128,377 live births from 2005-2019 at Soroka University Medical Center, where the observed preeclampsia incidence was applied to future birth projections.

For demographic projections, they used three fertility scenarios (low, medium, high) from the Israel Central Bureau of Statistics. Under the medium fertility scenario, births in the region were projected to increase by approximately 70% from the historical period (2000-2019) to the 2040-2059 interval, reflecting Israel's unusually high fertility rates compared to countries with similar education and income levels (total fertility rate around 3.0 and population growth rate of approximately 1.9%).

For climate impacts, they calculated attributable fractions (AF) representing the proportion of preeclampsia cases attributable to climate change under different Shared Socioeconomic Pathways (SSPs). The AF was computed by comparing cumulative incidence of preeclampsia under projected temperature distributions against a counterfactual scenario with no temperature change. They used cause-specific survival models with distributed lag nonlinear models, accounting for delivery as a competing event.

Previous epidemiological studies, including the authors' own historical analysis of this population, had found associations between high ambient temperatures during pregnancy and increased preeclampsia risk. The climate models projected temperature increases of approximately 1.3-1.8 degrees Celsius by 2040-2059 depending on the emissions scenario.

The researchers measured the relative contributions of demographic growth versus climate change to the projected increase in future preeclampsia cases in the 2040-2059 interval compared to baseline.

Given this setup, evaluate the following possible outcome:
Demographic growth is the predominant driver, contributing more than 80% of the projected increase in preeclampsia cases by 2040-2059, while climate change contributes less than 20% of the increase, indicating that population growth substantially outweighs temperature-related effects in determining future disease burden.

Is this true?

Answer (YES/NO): YES